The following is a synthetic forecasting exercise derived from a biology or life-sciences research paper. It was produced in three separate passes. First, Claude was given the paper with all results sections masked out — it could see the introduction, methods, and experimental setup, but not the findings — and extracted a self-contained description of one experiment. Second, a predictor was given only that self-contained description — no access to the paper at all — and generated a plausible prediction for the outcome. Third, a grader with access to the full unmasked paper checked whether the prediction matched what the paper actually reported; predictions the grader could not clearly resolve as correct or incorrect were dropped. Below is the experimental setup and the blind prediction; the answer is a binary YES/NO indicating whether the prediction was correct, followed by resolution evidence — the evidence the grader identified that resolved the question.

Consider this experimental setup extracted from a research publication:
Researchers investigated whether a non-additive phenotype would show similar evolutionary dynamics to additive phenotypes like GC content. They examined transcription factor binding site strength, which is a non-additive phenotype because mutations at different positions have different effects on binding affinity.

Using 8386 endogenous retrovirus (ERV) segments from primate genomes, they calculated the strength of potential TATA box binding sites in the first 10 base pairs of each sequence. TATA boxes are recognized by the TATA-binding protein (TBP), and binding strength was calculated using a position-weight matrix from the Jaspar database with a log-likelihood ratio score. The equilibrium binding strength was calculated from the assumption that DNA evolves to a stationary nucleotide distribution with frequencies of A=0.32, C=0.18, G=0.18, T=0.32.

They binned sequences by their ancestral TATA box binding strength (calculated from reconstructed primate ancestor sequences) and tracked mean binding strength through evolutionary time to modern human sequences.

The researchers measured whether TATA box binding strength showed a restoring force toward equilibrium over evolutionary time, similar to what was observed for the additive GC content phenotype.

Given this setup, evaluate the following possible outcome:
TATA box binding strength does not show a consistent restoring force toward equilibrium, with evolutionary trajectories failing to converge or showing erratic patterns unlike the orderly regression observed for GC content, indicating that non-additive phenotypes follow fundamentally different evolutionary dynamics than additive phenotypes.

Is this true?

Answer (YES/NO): NO